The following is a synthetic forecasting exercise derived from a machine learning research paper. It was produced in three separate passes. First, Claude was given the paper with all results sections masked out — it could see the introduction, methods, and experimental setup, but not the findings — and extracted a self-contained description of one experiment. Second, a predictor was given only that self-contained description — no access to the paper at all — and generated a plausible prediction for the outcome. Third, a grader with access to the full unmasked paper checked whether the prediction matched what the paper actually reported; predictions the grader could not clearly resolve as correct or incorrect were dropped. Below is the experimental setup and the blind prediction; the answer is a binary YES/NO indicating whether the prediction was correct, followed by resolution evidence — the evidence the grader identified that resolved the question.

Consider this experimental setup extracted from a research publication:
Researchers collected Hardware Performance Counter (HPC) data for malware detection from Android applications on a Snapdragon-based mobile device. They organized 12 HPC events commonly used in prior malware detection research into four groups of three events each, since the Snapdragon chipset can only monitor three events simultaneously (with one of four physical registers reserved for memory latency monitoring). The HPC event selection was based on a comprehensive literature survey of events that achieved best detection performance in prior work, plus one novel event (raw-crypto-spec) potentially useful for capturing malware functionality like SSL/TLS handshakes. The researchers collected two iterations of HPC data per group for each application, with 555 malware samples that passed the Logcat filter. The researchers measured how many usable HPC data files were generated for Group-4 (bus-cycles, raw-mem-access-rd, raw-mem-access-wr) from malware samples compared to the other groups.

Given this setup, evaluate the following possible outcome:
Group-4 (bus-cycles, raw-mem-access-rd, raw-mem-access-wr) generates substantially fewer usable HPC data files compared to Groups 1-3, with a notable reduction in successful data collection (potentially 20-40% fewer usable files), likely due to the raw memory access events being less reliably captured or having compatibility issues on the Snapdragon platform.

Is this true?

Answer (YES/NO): NO